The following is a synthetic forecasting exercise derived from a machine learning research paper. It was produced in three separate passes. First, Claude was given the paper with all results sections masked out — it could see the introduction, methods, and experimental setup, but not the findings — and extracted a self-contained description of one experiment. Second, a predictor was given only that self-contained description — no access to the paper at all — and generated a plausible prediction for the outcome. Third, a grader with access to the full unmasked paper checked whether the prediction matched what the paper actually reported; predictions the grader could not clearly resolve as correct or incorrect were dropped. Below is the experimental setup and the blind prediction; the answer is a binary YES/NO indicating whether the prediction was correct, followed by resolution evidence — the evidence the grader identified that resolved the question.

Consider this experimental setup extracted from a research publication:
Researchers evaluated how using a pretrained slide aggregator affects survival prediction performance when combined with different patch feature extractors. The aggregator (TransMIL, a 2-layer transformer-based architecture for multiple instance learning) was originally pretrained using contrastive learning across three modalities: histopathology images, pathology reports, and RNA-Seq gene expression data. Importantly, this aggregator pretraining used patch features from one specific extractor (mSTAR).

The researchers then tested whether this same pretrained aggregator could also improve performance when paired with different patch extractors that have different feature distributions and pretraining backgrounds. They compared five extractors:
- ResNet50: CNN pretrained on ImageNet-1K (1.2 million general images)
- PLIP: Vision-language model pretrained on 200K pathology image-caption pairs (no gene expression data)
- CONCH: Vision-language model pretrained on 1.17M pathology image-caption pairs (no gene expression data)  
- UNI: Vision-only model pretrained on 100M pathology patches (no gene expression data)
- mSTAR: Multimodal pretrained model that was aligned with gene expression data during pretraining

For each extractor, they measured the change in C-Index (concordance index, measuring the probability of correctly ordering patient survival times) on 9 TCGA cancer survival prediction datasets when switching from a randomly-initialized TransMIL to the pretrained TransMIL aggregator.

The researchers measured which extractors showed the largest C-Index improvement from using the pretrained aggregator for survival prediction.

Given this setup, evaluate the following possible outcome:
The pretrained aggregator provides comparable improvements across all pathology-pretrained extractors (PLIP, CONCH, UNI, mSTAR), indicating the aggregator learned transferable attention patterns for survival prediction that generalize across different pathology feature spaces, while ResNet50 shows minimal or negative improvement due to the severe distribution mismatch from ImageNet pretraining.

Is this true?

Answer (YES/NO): NO